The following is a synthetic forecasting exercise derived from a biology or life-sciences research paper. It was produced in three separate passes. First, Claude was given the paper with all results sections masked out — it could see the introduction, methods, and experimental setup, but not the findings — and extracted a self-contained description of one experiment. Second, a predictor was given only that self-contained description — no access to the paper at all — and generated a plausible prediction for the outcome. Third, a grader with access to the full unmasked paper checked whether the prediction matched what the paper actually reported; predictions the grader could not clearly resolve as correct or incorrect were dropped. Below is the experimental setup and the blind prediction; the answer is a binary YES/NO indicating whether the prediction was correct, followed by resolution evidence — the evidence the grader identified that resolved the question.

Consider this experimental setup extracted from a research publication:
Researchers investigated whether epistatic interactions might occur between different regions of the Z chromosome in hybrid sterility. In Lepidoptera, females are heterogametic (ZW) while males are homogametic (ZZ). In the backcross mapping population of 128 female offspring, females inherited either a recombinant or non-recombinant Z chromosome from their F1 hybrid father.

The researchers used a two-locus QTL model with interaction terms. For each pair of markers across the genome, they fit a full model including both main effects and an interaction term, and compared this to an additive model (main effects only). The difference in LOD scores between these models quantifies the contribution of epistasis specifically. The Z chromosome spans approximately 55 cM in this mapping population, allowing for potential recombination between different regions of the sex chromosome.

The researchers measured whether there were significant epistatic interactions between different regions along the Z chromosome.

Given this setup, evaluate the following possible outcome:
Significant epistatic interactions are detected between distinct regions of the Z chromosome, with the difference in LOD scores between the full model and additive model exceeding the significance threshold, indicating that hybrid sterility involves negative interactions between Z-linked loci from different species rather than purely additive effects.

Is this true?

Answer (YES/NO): YES